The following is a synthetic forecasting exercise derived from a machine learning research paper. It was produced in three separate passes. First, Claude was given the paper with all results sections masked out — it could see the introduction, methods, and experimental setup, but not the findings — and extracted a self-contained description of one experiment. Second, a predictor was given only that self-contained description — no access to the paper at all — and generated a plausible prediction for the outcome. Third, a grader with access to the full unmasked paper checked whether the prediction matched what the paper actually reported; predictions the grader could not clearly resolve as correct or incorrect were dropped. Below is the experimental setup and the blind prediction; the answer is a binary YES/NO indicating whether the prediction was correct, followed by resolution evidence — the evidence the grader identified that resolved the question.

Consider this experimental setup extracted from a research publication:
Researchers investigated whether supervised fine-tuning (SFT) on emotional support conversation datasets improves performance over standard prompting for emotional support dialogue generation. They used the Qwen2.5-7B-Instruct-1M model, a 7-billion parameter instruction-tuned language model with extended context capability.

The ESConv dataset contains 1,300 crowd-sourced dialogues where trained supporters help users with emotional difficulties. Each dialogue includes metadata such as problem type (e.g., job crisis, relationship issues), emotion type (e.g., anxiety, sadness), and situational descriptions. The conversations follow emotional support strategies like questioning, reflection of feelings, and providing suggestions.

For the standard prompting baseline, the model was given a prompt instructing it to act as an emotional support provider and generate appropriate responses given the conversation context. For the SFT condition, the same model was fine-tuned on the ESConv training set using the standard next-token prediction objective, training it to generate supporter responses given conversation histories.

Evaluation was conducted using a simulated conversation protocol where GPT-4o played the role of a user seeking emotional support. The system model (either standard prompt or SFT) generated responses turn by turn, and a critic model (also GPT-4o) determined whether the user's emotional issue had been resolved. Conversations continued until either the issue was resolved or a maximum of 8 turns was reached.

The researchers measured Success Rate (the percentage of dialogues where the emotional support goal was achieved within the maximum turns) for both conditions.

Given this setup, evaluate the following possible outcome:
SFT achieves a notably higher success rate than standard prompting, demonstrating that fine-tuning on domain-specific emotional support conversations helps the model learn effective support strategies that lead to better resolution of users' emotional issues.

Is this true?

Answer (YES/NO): NO